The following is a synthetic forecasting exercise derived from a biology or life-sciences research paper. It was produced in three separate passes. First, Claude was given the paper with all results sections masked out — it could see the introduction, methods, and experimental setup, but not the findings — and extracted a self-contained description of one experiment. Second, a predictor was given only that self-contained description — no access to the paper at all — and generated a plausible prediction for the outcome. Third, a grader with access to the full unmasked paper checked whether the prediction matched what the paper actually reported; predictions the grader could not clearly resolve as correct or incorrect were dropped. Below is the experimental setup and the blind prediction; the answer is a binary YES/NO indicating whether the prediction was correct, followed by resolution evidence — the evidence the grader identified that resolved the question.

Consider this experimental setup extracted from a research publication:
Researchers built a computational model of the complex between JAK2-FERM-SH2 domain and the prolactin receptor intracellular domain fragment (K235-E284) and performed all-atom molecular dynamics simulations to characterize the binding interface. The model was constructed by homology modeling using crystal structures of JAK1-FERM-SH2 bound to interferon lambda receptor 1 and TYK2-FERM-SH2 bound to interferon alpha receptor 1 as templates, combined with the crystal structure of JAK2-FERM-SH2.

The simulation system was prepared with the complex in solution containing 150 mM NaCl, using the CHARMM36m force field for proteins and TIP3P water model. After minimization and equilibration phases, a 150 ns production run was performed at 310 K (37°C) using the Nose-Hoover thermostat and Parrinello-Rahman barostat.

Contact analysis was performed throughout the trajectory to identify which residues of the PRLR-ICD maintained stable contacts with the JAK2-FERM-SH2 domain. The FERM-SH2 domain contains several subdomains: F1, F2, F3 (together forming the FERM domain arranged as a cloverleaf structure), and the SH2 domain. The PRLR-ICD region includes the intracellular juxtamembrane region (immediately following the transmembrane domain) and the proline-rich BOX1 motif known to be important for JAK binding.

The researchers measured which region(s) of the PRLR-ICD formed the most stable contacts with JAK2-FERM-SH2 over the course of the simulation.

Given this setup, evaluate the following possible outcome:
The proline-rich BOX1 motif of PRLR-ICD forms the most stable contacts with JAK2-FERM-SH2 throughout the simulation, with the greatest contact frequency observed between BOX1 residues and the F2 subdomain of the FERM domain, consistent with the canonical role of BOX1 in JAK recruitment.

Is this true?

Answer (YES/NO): NO